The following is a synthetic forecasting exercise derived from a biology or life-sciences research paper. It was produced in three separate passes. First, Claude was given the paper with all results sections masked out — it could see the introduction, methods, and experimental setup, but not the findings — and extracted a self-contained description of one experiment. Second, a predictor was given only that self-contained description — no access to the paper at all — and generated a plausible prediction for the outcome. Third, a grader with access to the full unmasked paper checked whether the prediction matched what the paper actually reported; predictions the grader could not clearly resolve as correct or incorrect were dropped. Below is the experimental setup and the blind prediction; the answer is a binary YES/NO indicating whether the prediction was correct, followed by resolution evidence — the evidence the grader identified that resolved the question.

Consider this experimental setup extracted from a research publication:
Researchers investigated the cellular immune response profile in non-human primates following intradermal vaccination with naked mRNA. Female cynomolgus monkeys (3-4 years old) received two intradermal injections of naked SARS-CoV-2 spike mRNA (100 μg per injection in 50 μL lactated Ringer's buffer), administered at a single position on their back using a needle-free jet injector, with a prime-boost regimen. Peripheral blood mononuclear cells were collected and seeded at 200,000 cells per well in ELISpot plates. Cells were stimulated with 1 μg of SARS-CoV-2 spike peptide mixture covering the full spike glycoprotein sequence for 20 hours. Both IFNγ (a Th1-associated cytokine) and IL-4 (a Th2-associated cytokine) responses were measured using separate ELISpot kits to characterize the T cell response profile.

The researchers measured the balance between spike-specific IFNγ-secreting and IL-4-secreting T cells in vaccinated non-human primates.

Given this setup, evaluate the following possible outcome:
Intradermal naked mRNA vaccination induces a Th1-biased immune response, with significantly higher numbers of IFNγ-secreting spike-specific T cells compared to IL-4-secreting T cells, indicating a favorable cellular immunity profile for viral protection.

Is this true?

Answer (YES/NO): NO